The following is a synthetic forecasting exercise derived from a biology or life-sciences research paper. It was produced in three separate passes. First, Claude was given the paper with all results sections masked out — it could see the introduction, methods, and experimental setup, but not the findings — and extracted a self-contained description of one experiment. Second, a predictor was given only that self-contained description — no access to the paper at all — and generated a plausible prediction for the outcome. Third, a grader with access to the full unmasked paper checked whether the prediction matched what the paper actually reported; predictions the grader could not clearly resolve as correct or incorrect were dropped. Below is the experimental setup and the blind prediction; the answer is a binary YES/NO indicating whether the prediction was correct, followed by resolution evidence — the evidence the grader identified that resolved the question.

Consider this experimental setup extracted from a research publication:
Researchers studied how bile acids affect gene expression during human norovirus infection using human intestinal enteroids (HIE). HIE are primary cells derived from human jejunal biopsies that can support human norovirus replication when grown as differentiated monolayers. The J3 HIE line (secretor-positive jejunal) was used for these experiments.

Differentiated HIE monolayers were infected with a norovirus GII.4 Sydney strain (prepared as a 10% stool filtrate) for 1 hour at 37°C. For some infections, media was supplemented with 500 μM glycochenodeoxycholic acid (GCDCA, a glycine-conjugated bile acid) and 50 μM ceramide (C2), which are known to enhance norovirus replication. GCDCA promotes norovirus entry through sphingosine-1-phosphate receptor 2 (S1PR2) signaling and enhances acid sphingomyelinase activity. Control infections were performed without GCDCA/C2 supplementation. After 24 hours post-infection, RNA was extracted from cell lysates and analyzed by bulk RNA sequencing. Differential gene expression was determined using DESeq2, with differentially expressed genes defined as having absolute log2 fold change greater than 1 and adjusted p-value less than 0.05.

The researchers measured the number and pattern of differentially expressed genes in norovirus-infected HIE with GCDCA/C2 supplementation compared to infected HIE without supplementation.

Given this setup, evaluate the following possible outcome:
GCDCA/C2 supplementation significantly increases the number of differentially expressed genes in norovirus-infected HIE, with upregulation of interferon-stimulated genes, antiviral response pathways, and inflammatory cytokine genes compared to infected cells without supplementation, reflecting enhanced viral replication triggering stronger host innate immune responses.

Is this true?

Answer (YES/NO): NO